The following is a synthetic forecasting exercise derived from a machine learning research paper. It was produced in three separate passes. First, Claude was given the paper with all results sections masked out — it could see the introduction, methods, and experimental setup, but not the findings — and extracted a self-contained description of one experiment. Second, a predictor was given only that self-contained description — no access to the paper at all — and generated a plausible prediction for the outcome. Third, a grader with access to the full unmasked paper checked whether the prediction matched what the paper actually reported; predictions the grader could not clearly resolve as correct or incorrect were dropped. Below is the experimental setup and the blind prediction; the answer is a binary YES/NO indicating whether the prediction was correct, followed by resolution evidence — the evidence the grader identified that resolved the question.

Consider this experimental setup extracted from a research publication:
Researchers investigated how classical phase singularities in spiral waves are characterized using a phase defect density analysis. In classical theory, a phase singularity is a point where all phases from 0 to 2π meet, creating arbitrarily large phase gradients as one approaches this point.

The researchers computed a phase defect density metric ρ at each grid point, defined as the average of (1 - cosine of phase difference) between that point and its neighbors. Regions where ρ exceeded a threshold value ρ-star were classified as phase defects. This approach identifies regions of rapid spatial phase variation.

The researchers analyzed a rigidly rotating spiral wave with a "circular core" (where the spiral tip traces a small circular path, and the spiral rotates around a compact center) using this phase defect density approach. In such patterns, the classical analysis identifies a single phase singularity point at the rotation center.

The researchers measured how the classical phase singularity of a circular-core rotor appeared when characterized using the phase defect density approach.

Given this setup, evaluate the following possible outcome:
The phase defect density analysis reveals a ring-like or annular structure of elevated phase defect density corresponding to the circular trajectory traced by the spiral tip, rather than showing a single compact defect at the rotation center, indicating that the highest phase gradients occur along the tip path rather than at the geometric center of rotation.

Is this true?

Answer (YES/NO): NO